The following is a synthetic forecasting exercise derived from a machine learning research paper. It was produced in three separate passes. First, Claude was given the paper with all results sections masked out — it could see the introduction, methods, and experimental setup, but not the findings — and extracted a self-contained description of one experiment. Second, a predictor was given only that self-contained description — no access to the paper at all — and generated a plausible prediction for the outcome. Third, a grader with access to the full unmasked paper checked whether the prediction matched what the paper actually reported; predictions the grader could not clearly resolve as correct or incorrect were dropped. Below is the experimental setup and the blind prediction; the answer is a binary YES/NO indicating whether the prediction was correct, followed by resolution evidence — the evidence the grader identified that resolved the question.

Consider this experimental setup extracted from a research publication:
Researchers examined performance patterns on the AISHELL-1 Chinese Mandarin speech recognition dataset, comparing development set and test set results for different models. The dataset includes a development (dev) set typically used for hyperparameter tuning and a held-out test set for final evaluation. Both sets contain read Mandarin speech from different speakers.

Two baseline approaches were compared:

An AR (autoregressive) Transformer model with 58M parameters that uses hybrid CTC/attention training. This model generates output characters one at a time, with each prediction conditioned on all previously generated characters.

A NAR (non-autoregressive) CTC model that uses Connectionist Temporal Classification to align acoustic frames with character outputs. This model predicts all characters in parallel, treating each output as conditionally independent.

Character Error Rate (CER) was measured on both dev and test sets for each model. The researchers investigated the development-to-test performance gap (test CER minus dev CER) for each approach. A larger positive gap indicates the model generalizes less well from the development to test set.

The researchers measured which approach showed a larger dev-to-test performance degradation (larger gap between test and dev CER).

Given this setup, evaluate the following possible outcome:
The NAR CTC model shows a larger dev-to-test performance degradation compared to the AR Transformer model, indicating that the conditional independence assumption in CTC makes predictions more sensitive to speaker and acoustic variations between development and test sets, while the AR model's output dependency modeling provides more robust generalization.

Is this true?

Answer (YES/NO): NO